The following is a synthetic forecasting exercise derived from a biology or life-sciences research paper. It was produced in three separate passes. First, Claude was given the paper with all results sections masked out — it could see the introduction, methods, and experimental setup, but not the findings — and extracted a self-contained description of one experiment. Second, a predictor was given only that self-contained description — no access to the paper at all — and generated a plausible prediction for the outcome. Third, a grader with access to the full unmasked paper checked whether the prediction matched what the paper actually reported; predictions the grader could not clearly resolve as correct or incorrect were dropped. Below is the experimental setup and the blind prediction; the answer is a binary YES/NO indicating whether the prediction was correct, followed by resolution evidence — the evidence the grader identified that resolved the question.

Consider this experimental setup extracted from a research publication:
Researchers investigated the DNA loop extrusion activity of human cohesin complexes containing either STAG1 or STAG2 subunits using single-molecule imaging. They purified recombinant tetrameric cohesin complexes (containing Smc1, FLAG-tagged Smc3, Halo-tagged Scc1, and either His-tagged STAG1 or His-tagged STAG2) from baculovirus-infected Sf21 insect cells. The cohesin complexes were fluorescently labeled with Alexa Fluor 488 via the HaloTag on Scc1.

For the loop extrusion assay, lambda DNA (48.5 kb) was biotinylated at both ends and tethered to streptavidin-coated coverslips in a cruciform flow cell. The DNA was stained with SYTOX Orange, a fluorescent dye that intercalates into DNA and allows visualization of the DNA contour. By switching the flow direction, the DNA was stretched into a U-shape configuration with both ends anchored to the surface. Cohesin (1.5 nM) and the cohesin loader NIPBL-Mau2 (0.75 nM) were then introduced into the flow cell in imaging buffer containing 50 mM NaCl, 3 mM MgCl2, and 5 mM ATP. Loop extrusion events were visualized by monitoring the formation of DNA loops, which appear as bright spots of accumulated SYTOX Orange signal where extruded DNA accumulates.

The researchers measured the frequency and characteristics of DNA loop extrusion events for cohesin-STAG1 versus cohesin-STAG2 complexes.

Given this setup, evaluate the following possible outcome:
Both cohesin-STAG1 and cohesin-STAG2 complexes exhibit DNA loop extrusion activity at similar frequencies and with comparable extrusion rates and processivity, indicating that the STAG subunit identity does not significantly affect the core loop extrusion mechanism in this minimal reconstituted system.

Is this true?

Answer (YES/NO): NO